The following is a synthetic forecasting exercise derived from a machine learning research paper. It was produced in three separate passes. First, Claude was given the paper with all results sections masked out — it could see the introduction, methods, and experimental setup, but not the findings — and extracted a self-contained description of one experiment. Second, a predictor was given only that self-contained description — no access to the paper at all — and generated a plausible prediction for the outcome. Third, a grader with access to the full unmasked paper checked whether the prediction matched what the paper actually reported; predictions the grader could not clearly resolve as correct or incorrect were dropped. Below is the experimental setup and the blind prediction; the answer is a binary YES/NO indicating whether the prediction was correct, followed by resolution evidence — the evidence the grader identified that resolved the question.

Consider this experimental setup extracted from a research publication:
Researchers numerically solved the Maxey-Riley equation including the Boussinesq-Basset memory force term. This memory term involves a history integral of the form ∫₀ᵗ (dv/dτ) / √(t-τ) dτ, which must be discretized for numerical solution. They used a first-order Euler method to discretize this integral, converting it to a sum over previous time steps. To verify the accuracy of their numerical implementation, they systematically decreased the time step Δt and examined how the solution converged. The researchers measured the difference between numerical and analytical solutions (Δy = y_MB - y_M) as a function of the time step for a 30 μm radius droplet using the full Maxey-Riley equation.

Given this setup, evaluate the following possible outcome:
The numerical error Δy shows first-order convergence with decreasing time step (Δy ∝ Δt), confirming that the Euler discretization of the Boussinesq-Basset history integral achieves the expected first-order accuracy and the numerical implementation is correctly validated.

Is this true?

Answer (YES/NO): YES